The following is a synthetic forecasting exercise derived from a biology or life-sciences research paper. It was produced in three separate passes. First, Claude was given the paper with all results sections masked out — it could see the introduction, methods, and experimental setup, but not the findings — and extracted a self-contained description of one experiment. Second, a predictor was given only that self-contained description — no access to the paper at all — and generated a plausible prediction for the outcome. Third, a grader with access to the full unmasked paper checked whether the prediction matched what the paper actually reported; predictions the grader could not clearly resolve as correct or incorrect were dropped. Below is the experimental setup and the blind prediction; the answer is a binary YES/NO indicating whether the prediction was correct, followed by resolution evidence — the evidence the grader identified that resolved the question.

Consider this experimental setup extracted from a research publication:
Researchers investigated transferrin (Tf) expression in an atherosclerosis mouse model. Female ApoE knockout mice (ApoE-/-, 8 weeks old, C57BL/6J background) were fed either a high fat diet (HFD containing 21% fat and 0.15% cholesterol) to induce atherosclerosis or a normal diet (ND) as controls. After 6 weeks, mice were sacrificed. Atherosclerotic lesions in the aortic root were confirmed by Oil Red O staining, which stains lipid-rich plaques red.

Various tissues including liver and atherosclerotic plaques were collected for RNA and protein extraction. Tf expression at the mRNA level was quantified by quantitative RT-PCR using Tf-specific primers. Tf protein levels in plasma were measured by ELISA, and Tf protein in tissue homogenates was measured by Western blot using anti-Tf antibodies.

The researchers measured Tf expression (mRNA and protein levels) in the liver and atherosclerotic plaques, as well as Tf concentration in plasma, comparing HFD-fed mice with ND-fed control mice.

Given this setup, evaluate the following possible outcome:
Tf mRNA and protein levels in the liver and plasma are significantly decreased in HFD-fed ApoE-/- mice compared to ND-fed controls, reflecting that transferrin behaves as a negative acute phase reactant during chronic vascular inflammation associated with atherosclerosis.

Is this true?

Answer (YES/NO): NO